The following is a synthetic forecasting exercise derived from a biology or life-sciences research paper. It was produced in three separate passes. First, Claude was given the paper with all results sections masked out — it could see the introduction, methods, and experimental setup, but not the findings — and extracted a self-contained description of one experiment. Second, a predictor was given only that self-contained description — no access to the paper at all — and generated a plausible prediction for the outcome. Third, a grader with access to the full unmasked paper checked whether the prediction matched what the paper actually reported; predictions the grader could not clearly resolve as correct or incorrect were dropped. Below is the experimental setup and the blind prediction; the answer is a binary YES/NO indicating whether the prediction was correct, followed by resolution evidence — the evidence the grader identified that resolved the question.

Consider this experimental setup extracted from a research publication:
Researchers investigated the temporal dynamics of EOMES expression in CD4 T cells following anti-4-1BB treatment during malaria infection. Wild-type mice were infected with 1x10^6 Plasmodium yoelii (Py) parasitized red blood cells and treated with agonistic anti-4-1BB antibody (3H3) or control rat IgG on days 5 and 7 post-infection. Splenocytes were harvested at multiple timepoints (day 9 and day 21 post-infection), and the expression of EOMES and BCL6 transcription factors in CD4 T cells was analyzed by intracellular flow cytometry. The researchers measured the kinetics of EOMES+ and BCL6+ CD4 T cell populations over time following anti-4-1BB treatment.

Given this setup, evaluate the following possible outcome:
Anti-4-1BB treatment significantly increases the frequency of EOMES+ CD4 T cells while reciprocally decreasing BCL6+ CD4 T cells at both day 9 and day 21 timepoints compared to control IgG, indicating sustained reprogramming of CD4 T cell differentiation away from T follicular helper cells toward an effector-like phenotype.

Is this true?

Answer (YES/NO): NO